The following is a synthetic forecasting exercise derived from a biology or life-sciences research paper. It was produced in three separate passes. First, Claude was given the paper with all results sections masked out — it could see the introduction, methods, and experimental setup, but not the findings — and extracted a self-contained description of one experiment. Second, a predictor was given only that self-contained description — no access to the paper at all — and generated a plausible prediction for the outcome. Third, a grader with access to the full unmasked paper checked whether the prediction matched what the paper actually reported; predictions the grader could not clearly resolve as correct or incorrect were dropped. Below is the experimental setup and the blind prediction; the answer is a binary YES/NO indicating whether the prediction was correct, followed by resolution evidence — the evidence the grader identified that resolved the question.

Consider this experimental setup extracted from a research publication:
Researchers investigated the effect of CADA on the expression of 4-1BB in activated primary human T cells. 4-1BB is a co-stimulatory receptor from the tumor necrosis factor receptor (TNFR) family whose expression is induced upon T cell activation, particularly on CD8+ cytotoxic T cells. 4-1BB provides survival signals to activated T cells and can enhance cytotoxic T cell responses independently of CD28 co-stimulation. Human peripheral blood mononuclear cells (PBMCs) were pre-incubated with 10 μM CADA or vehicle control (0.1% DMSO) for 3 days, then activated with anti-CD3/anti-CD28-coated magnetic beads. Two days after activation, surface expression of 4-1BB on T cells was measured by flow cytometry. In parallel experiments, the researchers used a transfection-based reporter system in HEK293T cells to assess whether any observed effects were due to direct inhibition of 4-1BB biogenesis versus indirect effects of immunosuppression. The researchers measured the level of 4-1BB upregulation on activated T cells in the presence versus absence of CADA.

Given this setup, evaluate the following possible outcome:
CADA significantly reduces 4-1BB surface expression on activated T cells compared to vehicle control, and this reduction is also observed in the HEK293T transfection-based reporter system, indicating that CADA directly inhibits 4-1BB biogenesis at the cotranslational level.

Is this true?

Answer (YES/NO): YES